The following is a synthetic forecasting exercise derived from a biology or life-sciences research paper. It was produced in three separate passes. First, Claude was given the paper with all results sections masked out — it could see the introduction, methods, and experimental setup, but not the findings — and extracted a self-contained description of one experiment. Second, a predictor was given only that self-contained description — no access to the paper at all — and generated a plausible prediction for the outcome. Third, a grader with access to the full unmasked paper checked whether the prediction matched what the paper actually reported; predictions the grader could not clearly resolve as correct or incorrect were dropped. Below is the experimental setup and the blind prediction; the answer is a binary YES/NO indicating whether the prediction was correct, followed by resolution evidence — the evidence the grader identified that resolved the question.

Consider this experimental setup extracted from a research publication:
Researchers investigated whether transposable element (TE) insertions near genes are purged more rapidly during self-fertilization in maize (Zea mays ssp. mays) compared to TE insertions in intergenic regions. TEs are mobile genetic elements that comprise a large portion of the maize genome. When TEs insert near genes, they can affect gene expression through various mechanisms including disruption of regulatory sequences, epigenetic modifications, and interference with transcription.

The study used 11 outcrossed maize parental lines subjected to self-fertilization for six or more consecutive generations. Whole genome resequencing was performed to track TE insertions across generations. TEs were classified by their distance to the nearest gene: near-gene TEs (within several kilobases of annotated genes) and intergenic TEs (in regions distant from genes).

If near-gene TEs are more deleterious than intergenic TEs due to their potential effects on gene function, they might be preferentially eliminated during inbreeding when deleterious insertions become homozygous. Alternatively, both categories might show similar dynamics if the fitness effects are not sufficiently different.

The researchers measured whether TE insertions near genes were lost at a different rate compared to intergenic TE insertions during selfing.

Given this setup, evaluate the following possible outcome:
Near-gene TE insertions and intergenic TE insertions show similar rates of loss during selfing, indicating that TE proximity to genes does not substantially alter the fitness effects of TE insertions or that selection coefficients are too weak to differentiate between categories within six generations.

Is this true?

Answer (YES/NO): NO